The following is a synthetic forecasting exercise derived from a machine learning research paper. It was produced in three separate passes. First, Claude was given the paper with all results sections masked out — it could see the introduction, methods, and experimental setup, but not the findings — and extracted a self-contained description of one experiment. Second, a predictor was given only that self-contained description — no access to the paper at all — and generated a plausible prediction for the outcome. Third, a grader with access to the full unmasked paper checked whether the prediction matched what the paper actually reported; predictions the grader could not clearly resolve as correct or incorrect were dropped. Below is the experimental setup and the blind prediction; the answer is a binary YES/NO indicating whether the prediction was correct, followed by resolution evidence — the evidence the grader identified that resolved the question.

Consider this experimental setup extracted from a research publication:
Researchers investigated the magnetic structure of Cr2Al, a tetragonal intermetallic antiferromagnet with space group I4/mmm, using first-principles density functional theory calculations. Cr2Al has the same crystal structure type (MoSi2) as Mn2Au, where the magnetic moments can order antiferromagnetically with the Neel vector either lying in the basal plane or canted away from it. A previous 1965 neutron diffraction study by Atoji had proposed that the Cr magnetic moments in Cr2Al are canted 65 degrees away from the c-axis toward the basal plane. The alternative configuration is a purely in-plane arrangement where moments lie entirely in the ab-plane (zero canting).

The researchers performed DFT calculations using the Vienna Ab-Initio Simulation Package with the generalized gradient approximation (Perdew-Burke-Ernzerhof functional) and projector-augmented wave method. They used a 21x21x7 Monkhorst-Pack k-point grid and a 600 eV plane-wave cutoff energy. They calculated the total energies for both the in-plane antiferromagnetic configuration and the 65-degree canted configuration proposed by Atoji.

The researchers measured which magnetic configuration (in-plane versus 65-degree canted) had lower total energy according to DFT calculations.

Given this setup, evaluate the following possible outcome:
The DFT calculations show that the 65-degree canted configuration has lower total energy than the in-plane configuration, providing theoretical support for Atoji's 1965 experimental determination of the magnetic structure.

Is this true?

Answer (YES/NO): NO